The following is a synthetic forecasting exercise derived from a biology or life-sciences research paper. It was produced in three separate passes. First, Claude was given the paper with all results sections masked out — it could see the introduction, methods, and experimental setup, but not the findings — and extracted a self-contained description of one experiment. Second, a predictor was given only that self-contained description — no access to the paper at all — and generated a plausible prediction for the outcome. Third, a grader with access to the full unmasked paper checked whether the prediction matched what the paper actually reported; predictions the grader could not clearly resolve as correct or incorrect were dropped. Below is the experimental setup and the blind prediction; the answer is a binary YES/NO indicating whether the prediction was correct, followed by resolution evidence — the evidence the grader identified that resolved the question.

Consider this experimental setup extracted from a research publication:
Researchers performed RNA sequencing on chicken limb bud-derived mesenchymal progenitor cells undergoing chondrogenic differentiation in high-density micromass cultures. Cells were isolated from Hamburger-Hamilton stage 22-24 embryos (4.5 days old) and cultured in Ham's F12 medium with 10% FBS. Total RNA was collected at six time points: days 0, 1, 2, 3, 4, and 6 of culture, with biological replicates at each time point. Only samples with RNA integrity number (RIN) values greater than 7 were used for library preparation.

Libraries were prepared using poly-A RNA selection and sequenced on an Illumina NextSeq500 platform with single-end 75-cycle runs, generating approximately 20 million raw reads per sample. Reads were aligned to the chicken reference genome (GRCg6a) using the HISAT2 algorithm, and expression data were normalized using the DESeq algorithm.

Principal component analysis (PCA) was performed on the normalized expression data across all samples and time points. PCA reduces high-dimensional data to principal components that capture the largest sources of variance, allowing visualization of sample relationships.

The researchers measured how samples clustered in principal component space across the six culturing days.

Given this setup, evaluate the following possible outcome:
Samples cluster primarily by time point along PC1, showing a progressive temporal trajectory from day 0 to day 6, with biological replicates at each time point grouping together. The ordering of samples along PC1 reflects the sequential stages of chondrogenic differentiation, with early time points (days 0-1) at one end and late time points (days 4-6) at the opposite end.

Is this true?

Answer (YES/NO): NO